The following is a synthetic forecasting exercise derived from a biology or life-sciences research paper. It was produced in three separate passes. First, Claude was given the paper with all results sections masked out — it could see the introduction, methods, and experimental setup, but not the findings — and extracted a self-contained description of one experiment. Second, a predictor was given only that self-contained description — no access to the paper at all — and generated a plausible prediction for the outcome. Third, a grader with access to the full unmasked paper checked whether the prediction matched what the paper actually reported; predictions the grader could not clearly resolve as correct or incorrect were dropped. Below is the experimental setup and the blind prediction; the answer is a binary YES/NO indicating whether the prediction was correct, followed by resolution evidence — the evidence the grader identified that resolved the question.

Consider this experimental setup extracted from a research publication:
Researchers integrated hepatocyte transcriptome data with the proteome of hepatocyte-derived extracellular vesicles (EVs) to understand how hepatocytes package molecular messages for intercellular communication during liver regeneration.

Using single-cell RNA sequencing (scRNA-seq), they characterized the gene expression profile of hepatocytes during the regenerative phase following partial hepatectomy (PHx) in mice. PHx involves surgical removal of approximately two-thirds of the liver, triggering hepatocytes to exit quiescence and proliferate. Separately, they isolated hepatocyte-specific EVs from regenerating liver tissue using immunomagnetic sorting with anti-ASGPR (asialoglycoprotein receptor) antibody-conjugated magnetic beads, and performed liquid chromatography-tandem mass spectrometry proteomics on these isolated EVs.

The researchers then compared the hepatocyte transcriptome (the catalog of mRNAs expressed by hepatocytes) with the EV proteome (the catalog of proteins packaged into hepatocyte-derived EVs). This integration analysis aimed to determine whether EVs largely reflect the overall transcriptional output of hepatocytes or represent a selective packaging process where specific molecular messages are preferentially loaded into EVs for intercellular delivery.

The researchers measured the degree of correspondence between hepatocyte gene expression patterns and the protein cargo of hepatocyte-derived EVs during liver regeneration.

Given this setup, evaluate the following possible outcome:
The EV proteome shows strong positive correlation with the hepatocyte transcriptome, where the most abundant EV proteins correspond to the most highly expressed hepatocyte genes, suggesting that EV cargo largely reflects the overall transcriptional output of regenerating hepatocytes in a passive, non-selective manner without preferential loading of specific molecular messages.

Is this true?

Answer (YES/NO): NO